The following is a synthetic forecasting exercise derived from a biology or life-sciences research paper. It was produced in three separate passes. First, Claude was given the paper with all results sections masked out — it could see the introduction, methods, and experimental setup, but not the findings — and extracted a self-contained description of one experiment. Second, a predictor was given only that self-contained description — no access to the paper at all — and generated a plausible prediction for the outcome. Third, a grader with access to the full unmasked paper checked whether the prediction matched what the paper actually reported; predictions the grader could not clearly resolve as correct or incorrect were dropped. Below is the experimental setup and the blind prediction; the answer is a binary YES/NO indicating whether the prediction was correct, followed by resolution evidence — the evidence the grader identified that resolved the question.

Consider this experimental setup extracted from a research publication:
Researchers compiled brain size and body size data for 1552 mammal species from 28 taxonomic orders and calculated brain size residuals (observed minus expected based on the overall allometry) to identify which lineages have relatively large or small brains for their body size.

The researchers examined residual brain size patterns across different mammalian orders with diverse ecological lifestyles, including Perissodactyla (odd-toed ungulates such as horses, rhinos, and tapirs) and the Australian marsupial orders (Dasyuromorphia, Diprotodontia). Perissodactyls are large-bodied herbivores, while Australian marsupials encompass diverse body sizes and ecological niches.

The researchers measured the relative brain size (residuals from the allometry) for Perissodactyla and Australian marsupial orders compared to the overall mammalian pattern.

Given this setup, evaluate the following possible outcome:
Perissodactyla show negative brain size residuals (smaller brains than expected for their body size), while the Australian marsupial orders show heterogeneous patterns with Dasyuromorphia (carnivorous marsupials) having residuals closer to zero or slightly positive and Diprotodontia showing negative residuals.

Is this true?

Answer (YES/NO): NO